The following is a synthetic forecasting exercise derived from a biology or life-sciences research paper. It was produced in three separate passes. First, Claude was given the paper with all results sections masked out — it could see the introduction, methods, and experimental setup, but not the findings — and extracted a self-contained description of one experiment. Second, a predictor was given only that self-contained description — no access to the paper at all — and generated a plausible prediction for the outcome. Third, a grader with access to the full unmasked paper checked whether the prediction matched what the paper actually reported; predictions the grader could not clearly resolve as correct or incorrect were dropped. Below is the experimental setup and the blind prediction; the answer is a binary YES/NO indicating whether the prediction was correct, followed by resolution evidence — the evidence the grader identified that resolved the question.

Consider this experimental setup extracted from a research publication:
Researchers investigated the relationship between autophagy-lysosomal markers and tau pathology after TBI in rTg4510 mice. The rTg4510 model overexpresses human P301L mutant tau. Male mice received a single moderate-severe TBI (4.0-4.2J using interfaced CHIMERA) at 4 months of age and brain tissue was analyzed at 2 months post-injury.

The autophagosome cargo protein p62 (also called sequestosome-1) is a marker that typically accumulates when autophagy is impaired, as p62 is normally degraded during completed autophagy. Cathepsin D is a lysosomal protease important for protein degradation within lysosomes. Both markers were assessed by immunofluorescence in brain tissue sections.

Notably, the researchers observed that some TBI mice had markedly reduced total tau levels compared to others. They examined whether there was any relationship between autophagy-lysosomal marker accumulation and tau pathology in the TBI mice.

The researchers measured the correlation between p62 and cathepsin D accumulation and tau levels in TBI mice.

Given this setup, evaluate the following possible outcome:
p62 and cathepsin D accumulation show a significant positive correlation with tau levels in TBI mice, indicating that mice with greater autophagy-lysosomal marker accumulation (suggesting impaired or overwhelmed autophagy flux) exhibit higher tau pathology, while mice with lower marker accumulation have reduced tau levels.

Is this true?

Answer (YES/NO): YES